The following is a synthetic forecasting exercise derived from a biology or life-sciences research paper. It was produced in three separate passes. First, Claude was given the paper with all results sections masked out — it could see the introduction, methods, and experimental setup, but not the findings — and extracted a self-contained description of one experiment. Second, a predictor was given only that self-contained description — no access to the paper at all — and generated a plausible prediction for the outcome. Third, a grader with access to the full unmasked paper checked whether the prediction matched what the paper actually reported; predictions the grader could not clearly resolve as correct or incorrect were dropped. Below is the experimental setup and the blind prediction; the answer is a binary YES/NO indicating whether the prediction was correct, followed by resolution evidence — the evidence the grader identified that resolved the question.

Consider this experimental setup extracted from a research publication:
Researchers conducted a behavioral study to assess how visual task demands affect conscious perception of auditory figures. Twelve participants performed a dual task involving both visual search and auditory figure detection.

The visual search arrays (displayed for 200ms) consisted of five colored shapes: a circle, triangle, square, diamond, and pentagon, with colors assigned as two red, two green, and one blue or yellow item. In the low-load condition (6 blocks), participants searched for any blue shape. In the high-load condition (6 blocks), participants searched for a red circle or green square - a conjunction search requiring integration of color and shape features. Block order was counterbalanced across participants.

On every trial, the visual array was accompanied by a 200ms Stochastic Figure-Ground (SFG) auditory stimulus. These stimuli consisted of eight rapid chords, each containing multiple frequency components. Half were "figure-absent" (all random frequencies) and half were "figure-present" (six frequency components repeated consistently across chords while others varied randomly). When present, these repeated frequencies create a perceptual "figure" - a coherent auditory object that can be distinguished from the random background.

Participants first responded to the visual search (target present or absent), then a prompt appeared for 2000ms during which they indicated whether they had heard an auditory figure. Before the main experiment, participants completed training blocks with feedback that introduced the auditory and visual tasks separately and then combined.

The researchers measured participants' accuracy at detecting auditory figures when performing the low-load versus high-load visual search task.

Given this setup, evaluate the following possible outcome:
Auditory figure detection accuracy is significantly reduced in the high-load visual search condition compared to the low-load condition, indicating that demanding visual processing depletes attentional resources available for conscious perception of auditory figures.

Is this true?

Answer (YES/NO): YES